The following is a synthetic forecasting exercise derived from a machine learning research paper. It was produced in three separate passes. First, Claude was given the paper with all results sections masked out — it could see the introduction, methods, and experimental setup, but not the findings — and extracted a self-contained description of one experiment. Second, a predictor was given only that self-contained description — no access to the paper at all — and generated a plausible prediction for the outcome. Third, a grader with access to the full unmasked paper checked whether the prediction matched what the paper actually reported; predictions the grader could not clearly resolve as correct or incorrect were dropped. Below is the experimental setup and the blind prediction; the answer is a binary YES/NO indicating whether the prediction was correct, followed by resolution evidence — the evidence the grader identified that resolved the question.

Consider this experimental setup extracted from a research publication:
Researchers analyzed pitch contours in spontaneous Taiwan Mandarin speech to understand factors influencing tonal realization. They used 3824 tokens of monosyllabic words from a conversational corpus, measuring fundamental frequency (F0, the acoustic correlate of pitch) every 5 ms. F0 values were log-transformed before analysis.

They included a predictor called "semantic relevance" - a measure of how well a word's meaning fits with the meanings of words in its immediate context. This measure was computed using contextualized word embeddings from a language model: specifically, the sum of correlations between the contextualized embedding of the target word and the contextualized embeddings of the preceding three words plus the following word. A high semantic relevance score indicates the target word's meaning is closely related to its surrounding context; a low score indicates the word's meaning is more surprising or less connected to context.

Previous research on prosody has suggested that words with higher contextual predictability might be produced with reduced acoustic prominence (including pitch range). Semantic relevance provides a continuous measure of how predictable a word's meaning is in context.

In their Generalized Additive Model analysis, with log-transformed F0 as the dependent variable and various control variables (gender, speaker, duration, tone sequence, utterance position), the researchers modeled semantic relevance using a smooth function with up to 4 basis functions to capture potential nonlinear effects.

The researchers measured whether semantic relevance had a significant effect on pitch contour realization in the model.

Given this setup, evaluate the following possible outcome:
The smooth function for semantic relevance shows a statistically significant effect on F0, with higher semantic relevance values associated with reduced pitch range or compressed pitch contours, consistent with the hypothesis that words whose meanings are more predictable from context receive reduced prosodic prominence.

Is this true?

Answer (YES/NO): NO